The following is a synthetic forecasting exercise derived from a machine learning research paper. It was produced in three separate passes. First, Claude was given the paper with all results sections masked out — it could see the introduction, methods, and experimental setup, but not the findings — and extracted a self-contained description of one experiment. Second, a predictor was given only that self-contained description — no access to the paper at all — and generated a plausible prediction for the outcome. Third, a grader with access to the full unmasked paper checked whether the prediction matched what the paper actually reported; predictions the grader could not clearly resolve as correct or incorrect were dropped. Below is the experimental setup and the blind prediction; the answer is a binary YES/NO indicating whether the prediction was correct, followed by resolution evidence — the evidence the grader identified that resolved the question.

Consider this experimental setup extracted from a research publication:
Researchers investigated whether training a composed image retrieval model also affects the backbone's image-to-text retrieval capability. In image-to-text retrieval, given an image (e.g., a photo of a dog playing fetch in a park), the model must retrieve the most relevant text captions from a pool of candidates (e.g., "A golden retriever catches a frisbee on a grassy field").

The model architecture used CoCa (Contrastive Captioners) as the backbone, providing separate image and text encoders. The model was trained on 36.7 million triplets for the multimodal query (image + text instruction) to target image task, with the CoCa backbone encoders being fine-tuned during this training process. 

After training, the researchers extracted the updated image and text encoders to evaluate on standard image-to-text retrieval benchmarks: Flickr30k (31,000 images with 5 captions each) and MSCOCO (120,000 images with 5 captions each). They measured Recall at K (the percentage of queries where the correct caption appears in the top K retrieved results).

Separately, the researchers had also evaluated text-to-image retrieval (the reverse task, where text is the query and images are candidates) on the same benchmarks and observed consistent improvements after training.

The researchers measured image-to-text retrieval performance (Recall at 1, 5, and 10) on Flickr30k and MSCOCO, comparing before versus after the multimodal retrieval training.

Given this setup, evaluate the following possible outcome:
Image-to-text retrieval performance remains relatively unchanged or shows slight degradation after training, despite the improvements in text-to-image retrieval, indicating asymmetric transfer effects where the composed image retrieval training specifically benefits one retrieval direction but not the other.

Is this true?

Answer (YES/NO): YES